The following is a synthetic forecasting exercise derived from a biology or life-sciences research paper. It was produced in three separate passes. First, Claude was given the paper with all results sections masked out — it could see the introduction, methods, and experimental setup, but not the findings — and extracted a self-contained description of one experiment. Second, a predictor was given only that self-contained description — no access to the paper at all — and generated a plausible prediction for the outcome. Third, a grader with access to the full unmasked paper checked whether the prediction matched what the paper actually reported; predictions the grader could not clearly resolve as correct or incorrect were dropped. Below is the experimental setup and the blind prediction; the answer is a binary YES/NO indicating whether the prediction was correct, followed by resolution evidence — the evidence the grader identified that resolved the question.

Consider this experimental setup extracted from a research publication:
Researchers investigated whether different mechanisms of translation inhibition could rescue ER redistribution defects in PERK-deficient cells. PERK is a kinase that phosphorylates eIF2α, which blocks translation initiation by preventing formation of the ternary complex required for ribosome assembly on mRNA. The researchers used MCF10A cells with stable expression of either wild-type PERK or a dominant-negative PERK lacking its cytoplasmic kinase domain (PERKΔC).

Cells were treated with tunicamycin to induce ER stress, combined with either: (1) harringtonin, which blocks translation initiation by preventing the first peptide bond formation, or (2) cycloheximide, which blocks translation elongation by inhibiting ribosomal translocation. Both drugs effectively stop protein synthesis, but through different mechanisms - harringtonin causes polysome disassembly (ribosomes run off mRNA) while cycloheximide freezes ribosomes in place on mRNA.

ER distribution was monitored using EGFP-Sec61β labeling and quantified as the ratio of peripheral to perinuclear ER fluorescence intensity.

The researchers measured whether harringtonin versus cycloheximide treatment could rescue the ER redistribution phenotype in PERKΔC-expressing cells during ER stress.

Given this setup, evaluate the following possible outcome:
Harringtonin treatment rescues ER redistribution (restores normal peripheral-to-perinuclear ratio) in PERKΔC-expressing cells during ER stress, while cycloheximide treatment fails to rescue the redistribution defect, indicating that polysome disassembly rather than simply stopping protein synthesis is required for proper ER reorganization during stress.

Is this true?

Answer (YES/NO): YES